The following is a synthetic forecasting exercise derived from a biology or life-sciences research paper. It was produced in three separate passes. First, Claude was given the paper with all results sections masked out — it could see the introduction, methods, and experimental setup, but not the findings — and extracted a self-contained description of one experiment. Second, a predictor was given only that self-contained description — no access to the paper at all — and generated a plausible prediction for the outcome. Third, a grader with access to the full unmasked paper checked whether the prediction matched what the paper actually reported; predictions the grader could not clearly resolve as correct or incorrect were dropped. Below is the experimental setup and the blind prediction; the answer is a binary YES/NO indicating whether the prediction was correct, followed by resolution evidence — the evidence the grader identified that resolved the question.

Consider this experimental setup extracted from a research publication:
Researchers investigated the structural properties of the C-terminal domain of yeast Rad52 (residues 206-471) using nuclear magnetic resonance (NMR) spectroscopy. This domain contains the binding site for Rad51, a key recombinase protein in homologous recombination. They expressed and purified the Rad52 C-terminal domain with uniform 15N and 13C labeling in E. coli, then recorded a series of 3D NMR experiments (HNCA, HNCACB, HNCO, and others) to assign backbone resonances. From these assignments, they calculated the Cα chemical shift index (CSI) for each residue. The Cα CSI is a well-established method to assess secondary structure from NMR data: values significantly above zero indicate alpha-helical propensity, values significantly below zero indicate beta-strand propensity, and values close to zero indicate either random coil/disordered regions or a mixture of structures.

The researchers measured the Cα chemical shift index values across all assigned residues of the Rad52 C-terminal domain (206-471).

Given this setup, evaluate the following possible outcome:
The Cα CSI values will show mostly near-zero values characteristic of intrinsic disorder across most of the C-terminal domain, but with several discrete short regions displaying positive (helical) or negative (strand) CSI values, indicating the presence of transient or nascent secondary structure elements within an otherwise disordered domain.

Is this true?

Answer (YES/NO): NO